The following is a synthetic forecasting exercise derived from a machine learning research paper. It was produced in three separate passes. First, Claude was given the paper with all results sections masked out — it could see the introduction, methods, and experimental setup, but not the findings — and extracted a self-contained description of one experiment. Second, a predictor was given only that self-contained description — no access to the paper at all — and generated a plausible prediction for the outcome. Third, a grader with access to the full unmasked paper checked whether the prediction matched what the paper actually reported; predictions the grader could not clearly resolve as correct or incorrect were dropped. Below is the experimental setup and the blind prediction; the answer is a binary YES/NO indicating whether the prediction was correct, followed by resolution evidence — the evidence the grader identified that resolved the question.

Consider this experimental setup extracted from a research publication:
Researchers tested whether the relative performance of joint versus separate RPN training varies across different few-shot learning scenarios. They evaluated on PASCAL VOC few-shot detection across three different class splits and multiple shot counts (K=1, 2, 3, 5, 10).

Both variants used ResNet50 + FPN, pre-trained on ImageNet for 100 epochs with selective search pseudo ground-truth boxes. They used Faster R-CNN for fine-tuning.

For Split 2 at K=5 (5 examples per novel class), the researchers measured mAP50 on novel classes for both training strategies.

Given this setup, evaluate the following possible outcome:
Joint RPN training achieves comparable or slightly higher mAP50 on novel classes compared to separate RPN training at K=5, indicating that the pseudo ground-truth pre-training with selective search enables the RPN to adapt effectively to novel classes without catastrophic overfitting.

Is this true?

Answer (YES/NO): NO